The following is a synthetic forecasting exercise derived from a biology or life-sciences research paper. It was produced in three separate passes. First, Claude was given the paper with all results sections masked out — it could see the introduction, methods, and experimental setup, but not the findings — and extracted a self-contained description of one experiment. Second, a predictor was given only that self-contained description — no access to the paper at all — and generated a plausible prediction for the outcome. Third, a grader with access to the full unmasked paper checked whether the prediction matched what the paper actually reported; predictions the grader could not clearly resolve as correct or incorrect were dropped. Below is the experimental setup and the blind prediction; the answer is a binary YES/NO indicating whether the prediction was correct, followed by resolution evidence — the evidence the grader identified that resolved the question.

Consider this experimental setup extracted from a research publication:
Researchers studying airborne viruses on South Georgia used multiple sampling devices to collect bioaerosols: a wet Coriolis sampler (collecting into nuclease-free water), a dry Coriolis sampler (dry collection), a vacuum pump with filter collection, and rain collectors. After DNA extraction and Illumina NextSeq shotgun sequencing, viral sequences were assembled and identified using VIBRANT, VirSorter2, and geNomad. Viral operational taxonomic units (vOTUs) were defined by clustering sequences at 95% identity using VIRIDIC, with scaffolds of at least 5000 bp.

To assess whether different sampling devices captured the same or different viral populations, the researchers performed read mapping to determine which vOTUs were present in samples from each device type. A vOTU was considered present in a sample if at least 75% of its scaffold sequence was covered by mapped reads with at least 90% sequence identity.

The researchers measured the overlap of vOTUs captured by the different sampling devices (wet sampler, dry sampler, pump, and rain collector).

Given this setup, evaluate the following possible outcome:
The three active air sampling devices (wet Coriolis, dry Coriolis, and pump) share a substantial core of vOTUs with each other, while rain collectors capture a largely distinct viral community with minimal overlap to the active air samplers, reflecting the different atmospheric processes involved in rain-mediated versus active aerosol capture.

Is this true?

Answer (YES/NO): NO